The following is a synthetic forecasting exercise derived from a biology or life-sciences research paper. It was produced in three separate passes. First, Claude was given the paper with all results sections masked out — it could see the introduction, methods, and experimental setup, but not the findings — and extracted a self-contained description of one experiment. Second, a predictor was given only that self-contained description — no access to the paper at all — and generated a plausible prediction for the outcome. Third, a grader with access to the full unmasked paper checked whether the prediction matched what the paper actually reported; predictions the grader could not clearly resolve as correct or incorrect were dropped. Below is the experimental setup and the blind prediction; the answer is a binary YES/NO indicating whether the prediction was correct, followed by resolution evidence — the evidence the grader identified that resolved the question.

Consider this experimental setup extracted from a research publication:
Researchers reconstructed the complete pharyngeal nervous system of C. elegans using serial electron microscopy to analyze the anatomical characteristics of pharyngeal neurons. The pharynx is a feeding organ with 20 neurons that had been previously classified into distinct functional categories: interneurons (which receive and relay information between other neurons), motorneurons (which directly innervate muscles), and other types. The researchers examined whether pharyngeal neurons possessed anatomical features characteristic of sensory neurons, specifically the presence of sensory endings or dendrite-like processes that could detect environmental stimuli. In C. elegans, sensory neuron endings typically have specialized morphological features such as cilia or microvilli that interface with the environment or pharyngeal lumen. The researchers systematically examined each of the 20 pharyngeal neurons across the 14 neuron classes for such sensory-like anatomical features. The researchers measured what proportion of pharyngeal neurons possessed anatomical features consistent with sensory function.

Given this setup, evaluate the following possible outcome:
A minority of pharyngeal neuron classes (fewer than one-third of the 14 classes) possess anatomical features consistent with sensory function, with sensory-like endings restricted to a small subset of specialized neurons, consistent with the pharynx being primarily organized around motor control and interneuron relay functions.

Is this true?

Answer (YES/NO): NO